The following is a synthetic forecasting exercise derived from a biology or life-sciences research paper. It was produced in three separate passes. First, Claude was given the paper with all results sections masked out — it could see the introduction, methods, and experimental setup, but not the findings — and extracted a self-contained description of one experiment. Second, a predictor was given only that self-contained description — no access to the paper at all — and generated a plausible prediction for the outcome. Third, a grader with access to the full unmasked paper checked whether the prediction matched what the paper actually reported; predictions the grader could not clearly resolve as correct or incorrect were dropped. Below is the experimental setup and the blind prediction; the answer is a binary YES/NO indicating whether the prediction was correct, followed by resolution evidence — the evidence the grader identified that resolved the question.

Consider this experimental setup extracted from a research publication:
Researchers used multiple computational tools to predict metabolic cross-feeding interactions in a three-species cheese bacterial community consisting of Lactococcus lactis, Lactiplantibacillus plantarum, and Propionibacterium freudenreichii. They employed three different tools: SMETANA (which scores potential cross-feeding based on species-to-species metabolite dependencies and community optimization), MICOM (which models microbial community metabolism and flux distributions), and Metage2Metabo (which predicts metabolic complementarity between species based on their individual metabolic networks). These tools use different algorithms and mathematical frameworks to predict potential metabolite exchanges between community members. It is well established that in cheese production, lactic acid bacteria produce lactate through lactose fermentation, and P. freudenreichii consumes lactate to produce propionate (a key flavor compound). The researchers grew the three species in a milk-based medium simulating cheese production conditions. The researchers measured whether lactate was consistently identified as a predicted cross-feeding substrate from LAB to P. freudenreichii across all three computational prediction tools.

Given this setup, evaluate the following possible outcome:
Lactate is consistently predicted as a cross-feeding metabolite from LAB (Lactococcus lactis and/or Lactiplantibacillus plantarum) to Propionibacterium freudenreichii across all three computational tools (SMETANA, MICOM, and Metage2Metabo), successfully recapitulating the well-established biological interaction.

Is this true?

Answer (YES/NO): NO